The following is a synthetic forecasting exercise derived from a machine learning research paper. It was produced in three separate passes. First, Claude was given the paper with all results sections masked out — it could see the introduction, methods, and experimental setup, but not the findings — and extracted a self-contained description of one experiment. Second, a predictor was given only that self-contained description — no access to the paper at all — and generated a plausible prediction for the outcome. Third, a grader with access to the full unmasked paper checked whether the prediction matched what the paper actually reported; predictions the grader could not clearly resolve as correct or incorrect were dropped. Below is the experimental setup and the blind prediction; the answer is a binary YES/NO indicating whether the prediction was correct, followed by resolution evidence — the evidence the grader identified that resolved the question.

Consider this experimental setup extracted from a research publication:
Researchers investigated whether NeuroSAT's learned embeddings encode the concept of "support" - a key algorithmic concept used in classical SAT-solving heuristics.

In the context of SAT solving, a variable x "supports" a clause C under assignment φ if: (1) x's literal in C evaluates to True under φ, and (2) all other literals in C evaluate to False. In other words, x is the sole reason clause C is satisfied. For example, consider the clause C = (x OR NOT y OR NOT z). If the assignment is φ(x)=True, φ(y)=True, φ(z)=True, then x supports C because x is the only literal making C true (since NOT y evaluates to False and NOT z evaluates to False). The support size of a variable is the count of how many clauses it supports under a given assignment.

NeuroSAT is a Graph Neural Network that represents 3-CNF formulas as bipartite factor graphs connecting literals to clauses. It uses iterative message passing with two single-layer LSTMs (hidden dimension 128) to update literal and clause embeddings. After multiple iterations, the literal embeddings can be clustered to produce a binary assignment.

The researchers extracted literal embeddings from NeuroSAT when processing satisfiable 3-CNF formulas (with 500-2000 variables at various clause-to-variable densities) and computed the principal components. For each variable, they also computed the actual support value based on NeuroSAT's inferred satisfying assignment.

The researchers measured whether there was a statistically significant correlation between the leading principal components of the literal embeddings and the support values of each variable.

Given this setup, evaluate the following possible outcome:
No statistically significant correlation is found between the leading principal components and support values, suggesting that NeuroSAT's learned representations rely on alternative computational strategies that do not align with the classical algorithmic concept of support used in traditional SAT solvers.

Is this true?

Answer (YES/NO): NO